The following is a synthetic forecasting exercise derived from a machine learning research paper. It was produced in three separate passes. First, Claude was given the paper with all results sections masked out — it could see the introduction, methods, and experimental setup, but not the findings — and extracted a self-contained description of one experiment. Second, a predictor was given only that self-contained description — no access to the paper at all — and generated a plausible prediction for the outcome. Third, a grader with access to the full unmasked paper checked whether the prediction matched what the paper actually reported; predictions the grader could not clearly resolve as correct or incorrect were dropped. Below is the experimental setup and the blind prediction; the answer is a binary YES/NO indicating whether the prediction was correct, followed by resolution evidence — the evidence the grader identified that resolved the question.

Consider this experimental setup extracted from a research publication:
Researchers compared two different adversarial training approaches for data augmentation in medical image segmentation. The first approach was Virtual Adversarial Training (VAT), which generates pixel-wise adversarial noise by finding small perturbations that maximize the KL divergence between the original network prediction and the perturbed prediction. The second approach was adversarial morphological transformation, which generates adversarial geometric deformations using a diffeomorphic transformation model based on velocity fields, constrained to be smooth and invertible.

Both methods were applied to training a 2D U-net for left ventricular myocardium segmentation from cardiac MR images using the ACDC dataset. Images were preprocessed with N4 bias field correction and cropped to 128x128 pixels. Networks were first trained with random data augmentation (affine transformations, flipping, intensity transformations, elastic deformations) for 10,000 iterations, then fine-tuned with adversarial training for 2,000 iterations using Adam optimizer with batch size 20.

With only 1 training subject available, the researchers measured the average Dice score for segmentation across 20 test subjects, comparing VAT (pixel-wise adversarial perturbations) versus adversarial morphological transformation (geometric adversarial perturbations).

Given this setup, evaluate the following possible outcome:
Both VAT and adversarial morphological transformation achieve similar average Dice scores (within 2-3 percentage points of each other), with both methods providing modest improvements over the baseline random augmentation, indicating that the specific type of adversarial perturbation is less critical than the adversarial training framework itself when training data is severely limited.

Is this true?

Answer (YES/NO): NO